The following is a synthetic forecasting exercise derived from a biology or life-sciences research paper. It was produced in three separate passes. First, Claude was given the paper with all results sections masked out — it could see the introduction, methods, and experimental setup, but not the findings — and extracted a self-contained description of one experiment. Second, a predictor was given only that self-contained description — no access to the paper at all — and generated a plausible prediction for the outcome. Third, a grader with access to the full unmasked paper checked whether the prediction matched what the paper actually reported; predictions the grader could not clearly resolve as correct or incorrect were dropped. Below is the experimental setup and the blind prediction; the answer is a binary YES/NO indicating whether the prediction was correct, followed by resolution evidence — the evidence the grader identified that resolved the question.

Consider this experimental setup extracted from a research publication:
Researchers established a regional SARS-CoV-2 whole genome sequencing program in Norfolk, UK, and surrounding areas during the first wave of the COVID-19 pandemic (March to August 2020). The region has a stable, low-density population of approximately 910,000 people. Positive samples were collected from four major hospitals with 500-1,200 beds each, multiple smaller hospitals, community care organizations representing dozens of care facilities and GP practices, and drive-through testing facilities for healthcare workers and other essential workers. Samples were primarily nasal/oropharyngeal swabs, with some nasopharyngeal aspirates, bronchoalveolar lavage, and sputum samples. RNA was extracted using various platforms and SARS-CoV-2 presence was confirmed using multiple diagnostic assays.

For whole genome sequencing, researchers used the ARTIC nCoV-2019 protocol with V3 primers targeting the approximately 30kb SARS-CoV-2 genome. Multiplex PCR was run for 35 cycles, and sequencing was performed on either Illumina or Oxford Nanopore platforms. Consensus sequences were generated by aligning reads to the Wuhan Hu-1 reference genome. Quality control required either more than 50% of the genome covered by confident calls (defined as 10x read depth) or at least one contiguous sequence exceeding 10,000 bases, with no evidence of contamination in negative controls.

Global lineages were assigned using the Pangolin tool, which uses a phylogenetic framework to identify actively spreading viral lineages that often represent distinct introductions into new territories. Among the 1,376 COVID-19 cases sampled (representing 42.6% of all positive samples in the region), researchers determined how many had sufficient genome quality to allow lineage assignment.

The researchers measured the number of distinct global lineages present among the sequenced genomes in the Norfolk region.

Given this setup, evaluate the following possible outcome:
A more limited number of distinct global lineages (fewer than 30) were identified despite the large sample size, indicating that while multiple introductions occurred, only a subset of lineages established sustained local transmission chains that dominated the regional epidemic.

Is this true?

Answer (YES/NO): YES